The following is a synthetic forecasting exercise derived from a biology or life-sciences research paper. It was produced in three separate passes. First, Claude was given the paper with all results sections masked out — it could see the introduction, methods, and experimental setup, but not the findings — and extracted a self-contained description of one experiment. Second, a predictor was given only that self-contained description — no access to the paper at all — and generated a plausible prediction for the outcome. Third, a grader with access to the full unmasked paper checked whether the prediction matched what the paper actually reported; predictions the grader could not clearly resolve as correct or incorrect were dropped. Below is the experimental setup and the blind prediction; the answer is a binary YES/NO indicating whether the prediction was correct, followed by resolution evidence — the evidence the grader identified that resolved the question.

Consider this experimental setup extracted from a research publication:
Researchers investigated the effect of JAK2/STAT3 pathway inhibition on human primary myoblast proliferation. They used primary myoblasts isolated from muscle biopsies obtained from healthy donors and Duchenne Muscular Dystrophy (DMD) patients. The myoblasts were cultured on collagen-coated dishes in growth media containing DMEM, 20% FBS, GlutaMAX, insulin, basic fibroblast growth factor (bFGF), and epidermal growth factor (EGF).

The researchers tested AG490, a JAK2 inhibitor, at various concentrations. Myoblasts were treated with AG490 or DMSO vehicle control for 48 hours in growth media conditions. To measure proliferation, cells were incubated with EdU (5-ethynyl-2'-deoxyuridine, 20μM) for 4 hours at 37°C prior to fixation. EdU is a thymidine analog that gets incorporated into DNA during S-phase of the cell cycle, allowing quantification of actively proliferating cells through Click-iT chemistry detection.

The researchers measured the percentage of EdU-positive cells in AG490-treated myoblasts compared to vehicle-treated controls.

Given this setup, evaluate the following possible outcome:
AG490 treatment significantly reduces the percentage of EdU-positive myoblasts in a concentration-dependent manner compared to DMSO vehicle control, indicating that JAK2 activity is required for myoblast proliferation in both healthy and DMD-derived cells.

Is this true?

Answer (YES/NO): NO